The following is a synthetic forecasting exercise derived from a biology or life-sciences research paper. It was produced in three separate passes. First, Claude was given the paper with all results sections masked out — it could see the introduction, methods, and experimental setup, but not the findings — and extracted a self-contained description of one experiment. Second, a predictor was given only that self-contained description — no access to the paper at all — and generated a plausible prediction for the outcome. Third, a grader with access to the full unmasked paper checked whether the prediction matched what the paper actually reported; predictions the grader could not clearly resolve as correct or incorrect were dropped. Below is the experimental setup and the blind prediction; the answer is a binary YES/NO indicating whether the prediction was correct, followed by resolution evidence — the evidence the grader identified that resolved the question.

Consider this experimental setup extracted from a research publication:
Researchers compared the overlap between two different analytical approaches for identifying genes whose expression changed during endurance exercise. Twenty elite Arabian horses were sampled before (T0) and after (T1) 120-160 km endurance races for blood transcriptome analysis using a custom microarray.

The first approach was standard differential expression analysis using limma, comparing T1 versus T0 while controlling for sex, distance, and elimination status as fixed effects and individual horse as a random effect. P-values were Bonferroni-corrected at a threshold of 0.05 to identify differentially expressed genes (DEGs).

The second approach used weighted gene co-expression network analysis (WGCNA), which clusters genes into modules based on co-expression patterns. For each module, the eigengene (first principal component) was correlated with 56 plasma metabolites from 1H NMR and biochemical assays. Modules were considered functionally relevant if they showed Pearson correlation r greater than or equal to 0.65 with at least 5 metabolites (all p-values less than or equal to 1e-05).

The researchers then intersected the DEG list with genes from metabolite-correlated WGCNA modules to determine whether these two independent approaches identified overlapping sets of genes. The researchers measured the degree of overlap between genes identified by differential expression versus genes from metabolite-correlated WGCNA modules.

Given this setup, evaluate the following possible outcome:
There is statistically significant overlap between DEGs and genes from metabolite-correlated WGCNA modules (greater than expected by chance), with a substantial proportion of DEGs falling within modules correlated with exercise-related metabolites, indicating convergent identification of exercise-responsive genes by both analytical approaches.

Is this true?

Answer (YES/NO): YES